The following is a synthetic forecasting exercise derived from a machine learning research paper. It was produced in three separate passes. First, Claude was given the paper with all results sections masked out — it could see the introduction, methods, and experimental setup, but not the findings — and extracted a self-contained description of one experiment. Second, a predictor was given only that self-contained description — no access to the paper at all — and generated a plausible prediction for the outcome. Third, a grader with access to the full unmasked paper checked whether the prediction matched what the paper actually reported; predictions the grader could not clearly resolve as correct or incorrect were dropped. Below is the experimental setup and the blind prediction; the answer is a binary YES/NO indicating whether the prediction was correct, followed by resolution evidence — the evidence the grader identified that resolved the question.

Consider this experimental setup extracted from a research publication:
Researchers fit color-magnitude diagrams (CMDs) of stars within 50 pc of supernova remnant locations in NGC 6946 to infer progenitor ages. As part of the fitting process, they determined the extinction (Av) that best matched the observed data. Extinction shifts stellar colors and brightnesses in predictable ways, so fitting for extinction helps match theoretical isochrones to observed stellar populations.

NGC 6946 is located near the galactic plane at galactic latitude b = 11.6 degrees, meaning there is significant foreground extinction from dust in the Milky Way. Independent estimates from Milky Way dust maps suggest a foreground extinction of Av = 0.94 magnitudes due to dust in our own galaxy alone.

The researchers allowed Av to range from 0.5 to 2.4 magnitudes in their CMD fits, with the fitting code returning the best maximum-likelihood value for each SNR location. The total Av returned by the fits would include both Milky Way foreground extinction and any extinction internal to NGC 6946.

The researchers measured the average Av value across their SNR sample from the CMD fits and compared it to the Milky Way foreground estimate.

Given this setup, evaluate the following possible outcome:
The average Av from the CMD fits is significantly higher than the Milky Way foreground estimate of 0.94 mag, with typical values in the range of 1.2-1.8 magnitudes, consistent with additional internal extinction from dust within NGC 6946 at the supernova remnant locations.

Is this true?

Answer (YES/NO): YES